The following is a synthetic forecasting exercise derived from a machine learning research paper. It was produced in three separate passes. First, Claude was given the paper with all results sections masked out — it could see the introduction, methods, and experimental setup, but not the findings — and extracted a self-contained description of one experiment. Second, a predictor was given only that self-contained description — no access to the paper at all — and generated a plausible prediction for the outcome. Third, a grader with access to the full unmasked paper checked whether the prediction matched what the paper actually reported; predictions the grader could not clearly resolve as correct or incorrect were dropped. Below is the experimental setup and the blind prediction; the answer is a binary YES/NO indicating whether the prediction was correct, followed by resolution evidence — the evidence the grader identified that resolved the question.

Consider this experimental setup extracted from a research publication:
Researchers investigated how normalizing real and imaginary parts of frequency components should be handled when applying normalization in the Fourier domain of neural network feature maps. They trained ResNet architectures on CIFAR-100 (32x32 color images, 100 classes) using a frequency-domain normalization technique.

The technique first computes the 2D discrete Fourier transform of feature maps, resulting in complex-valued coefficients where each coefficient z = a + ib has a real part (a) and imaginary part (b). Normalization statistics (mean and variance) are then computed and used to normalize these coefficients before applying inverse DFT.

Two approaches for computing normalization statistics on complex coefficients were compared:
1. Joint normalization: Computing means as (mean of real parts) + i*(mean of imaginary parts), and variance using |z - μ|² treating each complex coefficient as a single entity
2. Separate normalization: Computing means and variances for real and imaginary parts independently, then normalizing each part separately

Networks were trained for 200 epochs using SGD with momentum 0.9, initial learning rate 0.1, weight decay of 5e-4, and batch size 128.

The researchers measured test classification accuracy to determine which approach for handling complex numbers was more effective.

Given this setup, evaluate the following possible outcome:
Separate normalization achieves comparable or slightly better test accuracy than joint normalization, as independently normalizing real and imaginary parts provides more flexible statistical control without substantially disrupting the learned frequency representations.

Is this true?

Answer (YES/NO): NO